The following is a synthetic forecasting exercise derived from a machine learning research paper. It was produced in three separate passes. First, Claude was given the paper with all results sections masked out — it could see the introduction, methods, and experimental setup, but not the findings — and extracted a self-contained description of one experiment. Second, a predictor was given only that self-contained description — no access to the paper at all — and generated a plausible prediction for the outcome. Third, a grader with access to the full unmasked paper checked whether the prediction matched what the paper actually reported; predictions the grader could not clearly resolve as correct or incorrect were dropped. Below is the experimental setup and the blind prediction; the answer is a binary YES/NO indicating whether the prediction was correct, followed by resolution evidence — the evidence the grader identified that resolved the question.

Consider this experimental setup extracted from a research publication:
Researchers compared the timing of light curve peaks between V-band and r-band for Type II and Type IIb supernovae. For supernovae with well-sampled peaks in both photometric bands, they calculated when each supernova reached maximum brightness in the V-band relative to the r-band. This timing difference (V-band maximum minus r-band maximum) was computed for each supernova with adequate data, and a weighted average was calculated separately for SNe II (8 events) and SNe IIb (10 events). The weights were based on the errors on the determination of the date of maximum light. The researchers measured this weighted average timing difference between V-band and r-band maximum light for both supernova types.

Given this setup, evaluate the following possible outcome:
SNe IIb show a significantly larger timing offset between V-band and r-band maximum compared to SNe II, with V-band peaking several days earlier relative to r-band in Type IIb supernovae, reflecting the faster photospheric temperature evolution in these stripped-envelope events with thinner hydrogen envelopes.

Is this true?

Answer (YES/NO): NO